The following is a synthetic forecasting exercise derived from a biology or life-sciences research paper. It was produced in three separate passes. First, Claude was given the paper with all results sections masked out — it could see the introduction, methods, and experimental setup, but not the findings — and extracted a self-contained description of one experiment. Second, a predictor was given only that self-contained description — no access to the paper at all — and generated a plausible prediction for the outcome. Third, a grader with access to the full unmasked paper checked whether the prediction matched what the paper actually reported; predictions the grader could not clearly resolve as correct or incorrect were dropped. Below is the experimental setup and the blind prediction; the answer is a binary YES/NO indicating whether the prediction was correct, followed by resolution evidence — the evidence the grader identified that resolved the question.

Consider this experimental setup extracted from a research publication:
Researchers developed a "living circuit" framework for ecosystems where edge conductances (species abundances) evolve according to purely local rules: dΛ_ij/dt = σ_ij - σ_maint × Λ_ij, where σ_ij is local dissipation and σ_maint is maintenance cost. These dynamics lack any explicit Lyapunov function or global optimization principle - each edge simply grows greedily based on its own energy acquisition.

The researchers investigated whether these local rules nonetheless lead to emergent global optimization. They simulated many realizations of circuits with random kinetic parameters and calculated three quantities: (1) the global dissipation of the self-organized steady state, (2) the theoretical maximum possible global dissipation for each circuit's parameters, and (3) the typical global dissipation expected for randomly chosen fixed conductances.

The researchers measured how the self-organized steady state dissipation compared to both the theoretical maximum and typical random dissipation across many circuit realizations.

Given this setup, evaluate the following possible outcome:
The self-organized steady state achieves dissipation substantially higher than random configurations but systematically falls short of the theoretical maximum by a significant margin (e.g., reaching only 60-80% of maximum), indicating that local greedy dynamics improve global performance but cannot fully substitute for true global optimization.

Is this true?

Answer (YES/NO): NO